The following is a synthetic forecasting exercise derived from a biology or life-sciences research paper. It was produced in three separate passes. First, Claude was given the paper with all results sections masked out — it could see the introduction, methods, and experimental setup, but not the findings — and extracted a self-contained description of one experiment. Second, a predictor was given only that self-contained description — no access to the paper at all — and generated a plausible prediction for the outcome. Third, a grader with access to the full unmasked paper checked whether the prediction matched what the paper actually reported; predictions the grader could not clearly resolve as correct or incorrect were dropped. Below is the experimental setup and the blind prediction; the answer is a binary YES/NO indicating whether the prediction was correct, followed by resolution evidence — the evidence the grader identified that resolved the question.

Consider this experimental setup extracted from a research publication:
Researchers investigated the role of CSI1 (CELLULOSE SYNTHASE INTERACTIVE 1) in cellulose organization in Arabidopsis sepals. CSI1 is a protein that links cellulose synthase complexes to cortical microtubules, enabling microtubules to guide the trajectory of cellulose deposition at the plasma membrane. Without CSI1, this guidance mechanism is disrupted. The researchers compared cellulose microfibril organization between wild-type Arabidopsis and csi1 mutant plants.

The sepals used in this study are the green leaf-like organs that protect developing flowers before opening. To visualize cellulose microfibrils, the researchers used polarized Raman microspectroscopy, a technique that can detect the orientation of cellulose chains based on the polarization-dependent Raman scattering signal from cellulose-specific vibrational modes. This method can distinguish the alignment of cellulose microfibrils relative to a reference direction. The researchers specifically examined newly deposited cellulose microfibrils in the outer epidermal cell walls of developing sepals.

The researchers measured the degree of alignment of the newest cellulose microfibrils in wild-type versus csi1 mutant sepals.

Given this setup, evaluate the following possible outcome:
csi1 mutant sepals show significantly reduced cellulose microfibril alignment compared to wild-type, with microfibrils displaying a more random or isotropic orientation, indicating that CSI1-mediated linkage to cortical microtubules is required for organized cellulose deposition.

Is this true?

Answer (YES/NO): NO